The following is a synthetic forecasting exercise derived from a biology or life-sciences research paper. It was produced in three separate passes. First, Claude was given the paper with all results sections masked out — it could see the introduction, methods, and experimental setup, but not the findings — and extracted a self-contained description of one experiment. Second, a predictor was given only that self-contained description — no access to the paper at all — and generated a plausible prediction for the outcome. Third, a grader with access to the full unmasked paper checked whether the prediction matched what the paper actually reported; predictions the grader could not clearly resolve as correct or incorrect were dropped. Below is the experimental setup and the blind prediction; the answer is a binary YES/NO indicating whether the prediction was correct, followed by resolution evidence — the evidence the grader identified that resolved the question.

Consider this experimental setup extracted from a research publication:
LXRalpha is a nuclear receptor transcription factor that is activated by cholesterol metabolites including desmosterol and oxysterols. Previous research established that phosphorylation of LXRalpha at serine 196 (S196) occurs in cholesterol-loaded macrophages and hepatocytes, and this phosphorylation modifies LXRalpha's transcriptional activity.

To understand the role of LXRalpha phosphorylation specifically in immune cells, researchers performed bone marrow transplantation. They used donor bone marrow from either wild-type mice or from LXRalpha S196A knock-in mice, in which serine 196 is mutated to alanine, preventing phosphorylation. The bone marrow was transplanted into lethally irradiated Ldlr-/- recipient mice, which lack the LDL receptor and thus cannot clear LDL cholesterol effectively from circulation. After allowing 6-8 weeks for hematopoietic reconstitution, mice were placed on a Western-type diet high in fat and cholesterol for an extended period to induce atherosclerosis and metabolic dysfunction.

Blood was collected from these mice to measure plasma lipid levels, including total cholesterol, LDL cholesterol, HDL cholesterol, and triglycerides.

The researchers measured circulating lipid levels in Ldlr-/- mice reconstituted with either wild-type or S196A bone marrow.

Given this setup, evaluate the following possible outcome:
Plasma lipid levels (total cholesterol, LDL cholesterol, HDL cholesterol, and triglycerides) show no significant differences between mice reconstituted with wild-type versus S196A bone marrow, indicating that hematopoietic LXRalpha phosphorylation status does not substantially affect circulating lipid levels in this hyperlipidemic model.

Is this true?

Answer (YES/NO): NO